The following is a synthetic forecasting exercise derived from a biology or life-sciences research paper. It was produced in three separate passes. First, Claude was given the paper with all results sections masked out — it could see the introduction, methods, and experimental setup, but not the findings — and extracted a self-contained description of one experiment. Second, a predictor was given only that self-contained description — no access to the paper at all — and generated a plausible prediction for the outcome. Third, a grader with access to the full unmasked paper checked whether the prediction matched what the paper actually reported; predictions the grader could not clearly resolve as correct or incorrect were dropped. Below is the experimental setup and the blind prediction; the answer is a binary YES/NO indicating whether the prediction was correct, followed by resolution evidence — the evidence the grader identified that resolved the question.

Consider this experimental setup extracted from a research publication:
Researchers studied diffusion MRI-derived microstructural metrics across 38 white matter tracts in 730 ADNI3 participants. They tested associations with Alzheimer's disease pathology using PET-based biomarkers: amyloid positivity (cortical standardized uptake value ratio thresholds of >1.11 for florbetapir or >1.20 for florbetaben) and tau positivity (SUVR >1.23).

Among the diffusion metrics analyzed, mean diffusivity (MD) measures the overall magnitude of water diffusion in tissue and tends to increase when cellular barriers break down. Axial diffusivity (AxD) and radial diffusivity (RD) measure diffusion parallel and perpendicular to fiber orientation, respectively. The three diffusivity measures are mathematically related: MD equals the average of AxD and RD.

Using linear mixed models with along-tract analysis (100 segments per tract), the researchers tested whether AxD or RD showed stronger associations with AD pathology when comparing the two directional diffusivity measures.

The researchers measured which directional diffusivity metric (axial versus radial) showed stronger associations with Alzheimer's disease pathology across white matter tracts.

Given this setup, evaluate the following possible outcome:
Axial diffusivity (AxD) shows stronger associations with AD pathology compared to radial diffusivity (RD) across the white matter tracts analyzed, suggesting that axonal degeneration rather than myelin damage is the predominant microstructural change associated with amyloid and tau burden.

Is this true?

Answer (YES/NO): NO